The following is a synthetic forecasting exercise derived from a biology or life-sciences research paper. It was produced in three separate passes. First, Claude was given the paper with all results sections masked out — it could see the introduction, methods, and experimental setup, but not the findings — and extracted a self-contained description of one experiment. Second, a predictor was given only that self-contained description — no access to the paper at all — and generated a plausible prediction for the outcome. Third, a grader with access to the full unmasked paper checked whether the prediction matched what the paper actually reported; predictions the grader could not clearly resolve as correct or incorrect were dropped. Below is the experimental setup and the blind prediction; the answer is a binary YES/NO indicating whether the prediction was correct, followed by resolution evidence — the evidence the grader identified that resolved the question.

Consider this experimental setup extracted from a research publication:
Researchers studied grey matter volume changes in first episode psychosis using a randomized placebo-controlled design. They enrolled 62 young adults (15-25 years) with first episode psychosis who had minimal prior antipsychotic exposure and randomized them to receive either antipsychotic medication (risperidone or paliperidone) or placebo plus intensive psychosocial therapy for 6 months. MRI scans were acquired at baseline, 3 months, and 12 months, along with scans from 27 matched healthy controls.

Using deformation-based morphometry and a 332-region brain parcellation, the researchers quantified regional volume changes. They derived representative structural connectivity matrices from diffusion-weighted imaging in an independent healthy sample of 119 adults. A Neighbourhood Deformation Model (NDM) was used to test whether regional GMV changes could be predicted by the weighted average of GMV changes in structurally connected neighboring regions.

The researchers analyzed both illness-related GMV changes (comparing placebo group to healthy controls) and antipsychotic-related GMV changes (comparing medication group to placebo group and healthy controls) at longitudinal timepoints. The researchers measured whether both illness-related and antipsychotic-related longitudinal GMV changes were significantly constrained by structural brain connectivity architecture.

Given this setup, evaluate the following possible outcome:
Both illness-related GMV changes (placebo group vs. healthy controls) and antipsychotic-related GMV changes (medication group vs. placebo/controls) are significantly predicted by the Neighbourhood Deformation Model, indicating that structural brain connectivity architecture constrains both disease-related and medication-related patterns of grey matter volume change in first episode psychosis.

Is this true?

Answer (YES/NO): YES